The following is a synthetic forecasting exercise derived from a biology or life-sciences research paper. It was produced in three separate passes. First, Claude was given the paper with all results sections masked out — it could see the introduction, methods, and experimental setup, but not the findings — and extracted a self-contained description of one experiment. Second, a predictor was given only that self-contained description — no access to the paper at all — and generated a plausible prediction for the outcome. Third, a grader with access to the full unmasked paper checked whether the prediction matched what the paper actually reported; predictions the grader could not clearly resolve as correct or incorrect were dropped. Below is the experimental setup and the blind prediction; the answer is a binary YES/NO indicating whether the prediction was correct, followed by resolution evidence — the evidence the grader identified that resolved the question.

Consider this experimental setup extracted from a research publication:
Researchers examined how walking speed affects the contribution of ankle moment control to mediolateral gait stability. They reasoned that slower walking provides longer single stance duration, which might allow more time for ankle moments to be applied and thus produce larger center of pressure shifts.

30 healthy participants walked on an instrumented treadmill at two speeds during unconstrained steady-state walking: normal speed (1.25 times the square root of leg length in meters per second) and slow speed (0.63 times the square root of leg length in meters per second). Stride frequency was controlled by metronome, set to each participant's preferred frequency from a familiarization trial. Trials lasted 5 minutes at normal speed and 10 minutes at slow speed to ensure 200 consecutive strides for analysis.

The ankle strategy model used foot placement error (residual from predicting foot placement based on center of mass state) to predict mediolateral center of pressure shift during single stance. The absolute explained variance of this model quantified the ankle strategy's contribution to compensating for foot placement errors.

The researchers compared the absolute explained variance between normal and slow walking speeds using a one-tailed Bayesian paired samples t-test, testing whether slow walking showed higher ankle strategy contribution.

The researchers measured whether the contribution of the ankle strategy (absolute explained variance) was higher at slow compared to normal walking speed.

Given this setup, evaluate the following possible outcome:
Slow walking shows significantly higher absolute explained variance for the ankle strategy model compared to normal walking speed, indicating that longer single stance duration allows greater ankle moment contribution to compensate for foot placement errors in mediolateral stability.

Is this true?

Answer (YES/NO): NO